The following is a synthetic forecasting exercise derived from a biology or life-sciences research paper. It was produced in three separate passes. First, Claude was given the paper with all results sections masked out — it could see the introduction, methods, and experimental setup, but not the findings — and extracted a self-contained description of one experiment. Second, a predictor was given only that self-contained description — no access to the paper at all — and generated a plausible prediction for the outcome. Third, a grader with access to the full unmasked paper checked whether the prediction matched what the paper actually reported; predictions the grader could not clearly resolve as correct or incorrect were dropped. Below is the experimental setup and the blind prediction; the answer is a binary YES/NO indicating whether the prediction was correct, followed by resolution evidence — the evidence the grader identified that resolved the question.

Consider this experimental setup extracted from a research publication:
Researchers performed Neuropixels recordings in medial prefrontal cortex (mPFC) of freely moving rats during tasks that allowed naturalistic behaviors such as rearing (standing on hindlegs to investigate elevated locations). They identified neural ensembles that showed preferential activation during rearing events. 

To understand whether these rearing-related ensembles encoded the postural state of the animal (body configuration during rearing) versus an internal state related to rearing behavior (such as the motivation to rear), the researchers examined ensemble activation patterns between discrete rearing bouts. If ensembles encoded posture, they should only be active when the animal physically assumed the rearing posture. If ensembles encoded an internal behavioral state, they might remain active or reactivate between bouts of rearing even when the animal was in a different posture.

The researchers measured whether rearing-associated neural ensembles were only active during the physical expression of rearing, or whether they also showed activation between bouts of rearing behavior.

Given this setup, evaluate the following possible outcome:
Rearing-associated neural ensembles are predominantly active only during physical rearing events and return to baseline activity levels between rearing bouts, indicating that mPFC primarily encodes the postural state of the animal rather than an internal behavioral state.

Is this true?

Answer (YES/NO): NO